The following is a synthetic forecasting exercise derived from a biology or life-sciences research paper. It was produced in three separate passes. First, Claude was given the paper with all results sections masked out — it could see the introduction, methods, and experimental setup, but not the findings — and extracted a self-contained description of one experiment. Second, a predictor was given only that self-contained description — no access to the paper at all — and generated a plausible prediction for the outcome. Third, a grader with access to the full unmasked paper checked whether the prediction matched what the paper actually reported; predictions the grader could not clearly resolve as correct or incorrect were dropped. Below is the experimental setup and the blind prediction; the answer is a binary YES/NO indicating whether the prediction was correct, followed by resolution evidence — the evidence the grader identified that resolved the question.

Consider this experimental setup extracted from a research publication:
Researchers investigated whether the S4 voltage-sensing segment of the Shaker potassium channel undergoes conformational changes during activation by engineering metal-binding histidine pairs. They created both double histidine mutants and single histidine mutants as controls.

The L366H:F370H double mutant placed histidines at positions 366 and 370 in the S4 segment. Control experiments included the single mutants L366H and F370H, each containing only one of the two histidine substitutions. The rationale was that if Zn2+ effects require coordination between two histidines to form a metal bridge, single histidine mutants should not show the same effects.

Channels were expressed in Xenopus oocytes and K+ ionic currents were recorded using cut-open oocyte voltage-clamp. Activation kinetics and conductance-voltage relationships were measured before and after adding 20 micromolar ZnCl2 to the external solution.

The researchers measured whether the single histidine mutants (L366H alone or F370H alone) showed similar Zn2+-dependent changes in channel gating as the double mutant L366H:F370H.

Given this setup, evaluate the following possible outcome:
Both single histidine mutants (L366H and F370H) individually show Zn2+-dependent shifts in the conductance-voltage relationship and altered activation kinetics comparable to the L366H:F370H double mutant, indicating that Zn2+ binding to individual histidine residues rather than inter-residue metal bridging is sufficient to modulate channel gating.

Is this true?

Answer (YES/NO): NO